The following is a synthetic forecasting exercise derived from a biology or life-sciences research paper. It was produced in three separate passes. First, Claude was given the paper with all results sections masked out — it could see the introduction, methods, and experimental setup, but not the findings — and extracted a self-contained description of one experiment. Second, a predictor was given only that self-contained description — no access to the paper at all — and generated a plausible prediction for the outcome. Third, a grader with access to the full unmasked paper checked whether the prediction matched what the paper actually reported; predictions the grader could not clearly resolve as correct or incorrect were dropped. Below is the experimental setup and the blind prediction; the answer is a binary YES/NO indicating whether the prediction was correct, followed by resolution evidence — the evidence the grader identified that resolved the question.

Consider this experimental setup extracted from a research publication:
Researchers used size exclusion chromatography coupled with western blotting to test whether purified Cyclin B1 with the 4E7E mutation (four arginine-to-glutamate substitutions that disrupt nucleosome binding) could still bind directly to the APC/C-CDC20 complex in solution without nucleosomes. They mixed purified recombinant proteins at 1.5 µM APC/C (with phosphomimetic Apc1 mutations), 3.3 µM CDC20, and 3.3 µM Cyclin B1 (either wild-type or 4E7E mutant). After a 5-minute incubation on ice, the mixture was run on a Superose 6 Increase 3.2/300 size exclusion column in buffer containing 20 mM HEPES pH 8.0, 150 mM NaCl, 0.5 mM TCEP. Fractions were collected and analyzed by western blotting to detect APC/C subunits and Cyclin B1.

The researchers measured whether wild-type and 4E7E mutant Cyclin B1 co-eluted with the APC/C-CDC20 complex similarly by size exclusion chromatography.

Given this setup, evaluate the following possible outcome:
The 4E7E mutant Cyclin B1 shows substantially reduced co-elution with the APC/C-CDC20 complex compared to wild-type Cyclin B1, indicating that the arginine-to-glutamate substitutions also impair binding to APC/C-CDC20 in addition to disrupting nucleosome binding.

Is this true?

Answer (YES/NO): NO